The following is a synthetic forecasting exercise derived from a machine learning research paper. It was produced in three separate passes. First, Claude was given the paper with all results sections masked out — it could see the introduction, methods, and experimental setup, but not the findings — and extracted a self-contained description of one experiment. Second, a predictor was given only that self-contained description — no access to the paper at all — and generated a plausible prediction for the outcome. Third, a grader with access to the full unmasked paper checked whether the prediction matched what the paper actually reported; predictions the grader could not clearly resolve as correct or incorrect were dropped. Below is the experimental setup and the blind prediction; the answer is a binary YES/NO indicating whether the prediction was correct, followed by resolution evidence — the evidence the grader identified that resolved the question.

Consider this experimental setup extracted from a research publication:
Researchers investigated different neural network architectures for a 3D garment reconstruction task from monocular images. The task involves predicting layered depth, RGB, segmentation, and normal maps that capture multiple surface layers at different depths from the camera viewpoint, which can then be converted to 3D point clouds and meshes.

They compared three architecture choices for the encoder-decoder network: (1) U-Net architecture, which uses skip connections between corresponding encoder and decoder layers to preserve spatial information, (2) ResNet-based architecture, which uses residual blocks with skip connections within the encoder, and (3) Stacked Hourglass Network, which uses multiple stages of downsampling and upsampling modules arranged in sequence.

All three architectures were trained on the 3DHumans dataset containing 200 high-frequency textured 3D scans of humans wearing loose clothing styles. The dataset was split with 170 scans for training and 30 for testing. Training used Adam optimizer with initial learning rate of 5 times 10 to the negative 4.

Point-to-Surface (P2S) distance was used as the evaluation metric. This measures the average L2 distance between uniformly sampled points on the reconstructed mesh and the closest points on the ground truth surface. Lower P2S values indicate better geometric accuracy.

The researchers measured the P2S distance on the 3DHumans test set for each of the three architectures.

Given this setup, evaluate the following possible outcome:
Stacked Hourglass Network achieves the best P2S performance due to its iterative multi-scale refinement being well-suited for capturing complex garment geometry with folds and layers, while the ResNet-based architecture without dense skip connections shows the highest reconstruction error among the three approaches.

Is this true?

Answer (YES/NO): YES